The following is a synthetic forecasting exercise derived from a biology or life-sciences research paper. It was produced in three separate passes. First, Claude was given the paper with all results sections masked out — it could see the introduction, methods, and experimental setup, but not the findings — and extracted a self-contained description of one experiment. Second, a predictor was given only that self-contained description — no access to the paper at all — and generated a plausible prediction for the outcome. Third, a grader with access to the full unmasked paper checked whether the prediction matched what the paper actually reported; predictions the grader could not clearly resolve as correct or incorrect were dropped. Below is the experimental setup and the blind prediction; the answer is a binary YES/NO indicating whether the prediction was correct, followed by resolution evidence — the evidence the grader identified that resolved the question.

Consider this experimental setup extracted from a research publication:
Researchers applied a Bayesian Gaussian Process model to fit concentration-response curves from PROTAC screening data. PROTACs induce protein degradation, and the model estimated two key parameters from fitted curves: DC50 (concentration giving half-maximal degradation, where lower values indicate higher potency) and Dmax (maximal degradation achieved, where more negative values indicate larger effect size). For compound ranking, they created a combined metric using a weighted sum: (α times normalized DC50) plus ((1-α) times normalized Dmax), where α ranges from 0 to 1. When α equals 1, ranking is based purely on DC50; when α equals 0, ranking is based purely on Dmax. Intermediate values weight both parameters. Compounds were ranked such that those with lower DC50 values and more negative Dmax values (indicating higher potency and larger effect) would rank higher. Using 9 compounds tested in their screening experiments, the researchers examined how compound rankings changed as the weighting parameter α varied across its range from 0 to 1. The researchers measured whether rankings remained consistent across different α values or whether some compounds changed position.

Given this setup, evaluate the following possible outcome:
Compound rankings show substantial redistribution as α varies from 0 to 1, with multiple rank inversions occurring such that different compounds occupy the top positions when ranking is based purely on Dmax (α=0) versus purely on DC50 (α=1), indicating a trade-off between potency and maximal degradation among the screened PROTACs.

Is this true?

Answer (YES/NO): NO